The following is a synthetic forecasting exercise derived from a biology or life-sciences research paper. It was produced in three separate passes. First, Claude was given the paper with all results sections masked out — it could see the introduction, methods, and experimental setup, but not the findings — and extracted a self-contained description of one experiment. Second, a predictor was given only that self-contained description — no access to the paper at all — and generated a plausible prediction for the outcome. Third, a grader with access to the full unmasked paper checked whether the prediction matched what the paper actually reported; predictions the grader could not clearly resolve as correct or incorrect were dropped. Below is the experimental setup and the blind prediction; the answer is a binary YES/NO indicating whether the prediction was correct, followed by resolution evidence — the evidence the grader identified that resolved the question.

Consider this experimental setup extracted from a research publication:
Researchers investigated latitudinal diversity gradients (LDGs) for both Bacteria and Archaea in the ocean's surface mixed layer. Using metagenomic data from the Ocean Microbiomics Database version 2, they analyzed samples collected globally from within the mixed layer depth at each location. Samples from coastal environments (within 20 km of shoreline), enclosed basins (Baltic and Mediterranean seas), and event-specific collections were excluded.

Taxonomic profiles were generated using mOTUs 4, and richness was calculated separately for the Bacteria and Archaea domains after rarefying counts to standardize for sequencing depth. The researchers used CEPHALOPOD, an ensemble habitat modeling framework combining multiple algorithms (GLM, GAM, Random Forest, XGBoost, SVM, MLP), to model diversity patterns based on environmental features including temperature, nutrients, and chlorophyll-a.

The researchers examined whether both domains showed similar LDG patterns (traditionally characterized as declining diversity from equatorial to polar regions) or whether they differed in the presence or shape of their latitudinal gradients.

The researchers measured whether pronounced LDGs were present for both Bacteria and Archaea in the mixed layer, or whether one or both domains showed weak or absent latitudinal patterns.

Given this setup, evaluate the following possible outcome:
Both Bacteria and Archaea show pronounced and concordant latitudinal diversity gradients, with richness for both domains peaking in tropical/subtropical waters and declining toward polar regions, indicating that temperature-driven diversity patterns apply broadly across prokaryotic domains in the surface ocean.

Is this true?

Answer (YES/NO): NO